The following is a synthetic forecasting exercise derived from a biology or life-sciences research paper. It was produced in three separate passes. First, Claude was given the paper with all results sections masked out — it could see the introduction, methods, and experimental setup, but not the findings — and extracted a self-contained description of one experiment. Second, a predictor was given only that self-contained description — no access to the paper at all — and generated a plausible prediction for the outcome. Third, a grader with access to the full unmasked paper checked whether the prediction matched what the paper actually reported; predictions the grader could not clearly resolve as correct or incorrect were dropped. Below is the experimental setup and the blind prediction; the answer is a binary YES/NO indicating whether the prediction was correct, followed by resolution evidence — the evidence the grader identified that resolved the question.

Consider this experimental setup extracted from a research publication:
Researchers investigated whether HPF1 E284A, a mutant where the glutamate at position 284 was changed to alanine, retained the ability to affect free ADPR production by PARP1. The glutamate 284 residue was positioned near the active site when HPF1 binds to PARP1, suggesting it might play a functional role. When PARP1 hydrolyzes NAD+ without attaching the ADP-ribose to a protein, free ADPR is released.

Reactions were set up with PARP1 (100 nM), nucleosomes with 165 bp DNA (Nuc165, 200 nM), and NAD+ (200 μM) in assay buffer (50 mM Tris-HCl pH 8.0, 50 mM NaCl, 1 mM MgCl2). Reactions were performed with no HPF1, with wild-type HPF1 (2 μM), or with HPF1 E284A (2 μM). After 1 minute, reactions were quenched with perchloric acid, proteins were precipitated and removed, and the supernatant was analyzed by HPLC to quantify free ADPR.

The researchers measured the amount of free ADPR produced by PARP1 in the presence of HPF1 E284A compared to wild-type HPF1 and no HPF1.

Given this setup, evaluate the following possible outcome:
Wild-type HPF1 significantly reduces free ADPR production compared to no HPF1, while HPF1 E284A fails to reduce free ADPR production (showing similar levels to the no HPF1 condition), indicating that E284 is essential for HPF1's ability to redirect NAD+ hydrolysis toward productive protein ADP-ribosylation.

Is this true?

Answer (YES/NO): NO